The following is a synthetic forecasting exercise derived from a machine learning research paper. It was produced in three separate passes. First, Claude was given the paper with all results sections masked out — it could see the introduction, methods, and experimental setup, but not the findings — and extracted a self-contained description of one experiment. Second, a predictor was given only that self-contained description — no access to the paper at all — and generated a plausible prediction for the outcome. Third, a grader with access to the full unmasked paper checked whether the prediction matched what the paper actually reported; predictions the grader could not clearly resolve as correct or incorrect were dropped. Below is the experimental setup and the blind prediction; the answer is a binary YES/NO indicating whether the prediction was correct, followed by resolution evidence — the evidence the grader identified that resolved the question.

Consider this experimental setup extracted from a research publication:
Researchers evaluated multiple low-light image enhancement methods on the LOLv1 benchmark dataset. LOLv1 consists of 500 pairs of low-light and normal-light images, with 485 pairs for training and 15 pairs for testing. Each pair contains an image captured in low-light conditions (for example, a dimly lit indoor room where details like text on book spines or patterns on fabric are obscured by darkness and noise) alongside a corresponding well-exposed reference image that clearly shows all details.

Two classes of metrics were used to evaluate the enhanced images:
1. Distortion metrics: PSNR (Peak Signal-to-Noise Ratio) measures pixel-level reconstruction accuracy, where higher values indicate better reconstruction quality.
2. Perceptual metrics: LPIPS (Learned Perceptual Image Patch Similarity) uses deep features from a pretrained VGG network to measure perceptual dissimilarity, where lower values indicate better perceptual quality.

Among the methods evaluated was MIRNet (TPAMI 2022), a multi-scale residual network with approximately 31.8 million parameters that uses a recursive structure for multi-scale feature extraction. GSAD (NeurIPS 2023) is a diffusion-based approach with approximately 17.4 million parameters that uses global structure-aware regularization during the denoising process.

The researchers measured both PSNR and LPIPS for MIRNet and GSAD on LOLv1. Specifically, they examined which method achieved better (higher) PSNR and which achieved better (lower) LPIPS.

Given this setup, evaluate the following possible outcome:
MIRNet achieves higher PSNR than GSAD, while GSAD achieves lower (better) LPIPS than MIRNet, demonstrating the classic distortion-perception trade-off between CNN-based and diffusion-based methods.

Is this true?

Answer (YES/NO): NO